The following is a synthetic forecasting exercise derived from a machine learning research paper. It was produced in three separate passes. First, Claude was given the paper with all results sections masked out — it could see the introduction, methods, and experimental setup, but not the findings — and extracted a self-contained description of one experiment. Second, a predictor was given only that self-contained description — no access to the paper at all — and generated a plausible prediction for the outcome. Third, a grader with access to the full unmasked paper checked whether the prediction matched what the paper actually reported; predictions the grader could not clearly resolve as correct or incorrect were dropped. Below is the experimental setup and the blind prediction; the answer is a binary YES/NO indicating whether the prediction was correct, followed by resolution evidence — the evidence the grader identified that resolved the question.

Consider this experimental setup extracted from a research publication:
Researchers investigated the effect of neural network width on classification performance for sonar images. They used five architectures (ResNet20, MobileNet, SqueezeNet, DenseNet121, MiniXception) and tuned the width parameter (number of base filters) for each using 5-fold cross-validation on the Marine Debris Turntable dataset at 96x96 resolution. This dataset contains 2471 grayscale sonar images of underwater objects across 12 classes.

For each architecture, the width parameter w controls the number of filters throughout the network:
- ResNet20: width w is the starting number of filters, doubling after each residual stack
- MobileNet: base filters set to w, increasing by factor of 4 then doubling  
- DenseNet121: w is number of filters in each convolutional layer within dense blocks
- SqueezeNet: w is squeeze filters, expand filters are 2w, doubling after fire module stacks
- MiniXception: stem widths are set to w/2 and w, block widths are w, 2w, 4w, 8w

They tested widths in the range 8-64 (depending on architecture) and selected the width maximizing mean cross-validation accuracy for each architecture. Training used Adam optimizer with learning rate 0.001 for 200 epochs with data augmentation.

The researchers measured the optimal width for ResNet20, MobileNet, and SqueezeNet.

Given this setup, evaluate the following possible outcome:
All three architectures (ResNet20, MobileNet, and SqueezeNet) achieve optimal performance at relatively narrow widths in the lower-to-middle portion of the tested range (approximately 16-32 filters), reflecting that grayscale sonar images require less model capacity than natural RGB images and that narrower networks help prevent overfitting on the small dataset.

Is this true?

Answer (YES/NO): YES